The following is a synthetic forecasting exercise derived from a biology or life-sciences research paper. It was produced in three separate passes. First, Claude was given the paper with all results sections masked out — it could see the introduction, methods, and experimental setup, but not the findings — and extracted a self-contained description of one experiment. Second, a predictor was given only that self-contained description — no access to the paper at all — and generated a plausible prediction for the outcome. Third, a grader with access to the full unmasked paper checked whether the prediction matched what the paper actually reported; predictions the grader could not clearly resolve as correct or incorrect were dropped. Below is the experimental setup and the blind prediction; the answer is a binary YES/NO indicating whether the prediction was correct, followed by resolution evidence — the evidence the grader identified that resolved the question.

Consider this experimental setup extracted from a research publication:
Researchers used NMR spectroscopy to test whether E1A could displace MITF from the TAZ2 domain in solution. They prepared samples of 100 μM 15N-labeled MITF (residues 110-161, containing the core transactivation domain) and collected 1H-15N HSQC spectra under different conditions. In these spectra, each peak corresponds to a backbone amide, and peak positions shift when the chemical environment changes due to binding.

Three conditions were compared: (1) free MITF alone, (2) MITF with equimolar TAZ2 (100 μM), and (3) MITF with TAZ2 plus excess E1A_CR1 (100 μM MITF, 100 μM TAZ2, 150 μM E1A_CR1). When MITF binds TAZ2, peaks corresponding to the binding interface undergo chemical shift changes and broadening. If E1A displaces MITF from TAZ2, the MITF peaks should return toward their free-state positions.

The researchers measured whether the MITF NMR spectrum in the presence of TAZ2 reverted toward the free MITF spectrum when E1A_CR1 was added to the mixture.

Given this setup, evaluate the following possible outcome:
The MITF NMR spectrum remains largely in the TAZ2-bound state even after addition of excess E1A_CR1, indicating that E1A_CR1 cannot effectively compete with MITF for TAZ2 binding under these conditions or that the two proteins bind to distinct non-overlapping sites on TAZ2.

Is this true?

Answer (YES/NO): NO